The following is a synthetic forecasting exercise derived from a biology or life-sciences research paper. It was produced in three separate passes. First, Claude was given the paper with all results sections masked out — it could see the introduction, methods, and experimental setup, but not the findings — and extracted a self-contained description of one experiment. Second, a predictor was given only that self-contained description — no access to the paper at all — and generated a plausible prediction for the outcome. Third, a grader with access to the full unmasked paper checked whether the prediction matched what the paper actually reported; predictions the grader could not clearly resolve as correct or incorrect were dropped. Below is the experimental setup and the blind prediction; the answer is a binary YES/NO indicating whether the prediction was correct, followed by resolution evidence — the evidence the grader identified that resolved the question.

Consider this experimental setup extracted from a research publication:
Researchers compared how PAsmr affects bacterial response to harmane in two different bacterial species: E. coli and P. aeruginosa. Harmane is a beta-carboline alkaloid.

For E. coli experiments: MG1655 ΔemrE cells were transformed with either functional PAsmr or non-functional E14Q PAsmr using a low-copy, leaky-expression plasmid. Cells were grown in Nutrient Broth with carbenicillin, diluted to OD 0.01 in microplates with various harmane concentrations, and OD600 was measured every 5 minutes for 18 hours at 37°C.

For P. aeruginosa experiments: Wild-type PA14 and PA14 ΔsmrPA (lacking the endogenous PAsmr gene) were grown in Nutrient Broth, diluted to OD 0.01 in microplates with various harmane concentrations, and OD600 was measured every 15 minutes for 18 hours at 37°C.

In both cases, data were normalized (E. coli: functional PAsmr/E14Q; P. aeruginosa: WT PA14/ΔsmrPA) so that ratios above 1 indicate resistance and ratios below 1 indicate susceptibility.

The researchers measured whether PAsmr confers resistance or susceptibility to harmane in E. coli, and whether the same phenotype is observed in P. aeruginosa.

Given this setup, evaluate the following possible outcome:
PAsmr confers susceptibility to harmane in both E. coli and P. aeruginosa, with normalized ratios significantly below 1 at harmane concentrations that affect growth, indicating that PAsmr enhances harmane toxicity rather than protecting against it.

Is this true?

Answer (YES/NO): NO